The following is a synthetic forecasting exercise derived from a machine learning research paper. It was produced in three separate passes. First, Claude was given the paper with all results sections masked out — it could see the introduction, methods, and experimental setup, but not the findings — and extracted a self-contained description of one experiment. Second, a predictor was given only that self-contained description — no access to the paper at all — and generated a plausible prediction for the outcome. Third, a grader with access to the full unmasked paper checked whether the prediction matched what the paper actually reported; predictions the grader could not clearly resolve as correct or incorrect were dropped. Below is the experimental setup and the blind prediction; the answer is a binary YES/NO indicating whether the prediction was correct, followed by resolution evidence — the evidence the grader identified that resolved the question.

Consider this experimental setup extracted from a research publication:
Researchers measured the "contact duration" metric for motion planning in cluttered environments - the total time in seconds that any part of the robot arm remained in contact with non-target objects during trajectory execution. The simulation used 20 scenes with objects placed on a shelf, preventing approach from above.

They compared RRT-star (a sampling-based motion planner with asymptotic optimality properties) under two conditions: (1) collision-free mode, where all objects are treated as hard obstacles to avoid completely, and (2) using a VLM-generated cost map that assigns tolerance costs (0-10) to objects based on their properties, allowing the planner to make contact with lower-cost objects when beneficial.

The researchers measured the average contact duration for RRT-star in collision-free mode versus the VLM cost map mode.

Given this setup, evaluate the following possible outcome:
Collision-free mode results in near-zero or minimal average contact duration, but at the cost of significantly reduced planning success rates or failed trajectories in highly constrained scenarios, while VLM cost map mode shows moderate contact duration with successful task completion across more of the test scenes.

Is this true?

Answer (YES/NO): NO